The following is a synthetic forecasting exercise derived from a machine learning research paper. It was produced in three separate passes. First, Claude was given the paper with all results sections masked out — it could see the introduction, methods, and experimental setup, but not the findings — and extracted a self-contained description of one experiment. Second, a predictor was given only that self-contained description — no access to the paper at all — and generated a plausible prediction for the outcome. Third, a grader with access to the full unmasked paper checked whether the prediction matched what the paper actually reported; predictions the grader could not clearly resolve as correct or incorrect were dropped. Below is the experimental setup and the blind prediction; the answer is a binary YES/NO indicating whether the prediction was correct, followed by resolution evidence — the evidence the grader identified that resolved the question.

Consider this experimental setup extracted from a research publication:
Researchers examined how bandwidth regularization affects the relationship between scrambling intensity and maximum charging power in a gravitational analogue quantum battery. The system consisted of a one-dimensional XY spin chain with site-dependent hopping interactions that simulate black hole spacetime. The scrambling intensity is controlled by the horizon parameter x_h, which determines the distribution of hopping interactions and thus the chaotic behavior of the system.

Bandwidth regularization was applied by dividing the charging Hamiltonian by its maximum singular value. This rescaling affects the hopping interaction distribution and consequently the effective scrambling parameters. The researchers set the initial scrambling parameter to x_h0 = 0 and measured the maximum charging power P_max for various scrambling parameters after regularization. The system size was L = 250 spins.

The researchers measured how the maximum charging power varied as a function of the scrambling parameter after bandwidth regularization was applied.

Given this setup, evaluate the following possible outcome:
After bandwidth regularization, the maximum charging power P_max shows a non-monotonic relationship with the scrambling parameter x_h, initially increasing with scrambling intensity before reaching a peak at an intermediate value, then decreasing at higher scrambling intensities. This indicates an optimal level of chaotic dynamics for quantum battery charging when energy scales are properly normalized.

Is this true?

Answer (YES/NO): NO